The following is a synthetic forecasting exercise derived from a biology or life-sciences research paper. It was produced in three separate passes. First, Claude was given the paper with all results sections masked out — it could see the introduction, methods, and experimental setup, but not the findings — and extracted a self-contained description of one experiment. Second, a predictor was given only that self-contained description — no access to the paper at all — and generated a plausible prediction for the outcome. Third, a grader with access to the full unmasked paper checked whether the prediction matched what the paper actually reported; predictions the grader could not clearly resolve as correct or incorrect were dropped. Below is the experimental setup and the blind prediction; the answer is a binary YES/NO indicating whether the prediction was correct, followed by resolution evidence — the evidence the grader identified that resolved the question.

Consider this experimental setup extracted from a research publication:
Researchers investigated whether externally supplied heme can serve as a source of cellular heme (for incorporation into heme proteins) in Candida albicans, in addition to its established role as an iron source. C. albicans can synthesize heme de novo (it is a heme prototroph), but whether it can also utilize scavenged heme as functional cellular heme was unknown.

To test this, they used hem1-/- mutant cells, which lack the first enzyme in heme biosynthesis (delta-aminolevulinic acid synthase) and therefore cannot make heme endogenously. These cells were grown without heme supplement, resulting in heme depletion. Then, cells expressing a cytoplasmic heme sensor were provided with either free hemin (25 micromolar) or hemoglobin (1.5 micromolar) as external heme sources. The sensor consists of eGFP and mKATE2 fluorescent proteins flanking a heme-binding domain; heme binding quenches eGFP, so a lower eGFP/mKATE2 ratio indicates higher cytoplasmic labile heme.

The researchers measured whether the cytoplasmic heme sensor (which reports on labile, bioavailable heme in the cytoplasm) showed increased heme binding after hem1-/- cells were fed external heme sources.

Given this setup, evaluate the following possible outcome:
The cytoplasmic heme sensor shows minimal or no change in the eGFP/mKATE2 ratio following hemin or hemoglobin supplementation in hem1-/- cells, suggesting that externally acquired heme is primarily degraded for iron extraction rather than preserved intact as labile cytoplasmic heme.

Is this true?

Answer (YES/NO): NO